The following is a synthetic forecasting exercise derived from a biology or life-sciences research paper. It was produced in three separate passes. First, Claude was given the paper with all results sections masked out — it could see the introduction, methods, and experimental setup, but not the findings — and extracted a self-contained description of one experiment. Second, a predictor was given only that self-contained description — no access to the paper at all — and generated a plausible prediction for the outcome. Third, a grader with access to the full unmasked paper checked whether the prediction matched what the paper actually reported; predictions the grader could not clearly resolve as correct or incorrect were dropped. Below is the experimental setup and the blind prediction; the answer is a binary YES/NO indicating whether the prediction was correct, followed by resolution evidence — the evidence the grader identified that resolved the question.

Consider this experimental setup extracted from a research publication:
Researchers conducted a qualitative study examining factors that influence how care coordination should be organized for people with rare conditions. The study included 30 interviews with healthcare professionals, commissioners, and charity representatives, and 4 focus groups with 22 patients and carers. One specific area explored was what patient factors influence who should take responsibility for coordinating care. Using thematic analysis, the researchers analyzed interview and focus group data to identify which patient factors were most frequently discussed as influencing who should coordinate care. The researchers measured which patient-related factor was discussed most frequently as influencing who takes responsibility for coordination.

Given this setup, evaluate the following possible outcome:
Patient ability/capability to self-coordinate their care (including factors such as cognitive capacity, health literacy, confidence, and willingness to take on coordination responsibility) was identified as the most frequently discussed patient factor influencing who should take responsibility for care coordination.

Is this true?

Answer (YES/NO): NO